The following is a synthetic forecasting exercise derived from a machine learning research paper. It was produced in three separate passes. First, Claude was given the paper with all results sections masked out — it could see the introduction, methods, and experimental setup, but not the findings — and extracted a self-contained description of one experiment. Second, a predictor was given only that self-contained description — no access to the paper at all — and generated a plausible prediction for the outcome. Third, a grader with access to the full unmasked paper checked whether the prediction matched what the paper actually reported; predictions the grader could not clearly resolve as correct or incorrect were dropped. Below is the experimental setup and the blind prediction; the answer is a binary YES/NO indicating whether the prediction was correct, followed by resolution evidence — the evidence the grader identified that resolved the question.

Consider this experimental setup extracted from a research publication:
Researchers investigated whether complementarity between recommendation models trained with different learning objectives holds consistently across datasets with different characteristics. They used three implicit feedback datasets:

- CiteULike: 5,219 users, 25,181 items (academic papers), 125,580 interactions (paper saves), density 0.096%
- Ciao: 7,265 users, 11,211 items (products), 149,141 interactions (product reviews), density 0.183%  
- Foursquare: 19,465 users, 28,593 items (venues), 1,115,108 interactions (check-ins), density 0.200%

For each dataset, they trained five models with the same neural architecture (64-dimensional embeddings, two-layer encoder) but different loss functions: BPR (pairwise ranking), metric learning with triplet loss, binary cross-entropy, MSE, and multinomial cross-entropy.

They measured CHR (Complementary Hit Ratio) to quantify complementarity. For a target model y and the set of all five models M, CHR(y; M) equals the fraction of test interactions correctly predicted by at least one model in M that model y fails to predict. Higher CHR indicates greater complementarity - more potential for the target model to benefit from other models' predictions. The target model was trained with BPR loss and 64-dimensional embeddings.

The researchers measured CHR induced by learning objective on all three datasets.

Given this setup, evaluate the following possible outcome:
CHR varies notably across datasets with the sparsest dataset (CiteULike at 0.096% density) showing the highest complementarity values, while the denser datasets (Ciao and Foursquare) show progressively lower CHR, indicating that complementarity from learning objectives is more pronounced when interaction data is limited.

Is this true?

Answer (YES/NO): NO